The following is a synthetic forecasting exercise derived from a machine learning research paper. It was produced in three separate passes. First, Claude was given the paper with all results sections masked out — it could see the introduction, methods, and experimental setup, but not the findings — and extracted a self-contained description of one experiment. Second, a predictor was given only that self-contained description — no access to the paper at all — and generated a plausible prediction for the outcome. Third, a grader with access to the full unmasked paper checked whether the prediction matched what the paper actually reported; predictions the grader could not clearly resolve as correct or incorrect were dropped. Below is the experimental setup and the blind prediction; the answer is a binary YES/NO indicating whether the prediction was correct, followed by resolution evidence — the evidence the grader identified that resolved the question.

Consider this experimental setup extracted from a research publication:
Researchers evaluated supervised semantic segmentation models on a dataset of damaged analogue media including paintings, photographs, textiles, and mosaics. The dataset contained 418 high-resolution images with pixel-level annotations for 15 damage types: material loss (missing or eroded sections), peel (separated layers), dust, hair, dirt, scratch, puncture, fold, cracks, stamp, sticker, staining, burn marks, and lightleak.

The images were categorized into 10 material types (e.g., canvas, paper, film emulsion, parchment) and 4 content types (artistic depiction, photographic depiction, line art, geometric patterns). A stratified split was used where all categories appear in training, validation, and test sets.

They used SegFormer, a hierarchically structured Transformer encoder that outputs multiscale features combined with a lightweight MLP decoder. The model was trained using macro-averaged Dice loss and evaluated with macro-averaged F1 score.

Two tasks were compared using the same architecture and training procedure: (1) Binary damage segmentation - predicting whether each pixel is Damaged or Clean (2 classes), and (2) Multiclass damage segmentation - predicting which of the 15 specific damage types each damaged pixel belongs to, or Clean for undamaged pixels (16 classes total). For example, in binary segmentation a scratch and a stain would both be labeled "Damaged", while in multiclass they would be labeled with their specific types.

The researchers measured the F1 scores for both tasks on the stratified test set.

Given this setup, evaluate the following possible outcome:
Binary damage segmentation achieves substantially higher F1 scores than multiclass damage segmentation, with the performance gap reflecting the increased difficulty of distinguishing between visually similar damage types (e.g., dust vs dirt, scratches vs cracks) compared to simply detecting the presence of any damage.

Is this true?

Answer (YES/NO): YES